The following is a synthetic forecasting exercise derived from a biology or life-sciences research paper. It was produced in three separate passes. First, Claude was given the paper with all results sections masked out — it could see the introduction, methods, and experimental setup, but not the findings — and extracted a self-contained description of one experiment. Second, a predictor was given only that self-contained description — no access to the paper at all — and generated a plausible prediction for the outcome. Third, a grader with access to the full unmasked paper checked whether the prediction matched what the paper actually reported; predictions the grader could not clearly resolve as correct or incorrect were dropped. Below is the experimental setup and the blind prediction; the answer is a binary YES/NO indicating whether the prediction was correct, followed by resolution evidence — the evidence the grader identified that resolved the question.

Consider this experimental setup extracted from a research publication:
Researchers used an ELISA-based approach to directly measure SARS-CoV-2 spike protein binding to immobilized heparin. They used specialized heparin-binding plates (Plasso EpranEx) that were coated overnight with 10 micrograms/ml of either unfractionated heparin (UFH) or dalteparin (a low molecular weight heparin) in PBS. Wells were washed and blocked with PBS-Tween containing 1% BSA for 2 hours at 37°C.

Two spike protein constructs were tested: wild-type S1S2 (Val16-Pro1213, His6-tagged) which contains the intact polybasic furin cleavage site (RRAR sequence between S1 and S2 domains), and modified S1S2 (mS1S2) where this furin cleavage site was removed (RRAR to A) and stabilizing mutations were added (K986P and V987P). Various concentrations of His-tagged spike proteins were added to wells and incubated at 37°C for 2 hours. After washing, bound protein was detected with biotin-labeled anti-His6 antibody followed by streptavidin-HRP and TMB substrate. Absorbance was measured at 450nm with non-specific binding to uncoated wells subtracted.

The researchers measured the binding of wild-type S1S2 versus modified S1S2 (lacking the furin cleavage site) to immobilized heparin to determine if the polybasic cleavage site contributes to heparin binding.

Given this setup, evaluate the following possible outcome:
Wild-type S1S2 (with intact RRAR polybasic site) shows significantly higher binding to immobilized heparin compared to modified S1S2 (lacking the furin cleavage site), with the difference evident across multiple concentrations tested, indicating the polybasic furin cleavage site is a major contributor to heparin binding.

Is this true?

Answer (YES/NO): YES